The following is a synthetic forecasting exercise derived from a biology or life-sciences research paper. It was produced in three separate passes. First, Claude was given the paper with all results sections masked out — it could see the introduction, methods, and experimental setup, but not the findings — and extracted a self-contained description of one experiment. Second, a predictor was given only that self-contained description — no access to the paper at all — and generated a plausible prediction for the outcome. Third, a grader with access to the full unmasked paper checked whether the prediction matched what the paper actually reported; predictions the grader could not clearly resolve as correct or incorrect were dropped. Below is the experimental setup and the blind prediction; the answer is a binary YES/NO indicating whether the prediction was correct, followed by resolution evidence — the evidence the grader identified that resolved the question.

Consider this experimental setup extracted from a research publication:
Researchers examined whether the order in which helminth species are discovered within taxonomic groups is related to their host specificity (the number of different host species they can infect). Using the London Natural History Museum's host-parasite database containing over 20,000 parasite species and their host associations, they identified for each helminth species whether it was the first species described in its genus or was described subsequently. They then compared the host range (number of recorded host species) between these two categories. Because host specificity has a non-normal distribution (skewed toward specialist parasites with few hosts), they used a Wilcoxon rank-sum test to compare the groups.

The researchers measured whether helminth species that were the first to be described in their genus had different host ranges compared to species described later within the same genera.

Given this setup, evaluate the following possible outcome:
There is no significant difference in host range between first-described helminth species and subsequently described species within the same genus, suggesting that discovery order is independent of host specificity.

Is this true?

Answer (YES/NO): NO